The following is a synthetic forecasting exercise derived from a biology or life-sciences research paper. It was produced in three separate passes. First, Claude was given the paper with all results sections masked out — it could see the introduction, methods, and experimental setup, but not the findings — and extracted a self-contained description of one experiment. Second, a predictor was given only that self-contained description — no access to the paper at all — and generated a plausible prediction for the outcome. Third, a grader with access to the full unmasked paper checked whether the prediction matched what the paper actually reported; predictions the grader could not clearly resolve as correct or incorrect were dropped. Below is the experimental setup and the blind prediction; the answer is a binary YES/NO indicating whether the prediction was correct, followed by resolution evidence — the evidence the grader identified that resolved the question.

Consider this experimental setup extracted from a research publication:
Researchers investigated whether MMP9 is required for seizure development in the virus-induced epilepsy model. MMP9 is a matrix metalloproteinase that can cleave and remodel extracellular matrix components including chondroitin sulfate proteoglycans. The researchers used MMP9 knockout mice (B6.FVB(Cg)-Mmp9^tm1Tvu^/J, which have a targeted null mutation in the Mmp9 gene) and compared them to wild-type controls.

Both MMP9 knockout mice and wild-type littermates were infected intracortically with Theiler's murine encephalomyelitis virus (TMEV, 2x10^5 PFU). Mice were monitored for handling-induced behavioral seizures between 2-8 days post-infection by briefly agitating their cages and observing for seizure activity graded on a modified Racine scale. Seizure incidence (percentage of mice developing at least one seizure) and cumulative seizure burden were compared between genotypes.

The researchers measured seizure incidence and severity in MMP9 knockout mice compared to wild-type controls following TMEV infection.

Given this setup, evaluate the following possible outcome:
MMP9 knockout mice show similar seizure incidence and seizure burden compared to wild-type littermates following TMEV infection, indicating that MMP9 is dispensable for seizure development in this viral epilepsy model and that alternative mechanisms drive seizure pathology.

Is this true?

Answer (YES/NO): YES